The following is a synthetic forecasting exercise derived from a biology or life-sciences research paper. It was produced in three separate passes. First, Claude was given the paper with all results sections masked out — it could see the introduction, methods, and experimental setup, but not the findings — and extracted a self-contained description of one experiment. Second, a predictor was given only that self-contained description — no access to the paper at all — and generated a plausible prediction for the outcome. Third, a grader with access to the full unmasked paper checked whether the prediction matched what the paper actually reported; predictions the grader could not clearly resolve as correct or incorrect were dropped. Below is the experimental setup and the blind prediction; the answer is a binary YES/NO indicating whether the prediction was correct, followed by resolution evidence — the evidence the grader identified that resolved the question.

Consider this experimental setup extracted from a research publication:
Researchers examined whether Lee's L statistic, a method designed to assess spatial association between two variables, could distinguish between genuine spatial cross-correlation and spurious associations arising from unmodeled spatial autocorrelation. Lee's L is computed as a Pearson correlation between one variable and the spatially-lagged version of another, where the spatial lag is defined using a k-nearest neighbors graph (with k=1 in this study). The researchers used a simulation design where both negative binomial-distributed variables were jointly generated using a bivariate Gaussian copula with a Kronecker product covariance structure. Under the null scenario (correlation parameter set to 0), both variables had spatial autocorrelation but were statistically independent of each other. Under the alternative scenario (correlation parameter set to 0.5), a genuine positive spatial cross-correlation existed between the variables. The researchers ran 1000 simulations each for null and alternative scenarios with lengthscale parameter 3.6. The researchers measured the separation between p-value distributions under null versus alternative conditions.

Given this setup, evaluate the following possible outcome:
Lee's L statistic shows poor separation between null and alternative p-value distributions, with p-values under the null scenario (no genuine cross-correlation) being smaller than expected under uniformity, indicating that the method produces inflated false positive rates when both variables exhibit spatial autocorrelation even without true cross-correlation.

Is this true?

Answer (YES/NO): YES